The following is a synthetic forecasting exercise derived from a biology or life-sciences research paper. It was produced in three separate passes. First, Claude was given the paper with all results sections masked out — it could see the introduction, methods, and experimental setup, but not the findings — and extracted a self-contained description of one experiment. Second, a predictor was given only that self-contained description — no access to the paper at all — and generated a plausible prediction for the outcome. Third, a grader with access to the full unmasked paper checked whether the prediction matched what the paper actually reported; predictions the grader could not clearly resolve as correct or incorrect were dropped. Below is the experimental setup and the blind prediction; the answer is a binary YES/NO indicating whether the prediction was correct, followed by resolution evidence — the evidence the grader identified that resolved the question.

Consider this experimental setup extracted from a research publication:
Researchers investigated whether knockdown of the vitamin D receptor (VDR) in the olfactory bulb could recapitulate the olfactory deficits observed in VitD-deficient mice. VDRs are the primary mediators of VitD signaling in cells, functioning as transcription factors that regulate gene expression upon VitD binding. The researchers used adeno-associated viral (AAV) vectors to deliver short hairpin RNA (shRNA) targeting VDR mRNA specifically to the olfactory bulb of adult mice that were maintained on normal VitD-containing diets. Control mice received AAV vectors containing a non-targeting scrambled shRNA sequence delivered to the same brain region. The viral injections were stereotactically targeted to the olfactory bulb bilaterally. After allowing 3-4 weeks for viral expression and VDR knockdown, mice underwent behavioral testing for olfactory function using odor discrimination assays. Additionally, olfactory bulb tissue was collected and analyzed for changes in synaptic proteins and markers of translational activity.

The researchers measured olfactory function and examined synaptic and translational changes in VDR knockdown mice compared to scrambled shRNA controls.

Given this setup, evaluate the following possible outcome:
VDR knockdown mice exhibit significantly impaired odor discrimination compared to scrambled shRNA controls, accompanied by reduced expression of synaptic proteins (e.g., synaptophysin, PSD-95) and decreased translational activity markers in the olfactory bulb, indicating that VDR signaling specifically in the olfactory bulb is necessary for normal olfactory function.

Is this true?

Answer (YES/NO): NO